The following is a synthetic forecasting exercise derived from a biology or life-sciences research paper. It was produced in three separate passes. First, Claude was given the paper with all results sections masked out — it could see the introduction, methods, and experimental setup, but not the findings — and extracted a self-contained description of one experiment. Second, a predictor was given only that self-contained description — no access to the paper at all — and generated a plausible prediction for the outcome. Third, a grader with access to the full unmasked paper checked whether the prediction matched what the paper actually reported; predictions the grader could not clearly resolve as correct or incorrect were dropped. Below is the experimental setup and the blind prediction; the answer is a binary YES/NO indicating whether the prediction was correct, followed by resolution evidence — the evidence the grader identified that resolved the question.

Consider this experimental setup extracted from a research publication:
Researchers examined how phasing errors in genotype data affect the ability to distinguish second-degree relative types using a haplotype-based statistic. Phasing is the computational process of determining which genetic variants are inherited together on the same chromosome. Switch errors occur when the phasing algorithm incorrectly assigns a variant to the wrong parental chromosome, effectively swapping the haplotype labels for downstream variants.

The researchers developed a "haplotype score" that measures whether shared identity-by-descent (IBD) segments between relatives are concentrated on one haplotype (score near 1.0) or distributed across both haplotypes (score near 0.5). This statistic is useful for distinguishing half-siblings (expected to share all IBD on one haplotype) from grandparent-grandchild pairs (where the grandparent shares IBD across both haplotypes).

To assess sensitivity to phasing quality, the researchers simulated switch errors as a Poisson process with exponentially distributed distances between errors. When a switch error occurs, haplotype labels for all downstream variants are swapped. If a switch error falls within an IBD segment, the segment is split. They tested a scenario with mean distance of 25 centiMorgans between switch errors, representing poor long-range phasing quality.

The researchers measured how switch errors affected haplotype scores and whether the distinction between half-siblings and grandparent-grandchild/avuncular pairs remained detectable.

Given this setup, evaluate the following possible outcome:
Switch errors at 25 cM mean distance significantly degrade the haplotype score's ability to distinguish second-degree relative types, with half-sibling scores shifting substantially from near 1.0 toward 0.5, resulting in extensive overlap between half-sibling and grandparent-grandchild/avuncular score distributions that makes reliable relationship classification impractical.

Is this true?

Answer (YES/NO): YES